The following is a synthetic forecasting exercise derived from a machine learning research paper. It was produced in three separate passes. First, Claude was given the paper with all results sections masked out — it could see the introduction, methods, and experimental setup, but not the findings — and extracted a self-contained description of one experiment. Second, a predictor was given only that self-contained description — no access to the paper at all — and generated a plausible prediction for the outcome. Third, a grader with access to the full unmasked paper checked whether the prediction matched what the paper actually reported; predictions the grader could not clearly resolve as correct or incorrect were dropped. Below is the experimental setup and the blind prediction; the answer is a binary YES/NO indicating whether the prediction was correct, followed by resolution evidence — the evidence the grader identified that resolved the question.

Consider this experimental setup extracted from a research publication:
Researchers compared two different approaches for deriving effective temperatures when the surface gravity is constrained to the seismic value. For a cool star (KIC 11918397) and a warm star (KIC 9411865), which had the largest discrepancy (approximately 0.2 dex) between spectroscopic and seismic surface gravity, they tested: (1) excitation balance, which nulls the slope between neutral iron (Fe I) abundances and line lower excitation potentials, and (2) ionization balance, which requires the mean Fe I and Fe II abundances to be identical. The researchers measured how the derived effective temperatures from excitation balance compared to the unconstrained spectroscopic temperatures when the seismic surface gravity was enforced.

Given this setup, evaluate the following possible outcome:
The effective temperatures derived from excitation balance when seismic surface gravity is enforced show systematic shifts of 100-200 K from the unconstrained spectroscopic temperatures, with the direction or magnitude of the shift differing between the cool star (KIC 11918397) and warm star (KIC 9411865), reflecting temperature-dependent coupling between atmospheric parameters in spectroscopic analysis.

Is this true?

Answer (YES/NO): NO